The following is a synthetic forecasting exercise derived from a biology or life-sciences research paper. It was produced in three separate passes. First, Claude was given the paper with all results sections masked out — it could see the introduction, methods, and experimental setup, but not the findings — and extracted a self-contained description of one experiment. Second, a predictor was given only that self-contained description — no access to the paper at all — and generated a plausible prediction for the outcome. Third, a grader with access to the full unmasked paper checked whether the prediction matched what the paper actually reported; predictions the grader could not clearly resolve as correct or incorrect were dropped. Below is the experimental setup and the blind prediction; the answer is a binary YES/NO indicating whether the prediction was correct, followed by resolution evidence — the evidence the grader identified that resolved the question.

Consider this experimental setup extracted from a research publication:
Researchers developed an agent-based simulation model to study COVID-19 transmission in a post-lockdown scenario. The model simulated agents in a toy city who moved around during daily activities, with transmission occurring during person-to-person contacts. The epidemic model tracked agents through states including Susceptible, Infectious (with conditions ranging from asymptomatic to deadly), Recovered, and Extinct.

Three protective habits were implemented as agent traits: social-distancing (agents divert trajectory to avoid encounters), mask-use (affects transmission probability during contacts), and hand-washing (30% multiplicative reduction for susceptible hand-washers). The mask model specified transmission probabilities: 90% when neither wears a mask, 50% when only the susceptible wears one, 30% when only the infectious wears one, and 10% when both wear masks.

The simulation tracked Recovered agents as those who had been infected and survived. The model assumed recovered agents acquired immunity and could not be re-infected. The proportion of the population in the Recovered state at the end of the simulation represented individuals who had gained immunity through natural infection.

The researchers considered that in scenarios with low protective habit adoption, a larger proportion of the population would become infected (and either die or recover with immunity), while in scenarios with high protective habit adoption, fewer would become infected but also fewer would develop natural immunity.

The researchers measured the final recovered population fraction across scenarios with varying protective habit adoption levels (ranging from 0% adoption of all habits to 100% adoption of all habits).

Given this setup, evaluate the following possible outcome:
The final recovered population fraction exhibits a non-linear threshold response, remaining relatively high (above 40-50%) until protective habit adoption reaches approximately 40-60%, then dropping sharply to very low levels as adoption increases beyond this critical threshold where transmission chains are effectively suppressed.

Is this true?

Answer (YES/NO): NO